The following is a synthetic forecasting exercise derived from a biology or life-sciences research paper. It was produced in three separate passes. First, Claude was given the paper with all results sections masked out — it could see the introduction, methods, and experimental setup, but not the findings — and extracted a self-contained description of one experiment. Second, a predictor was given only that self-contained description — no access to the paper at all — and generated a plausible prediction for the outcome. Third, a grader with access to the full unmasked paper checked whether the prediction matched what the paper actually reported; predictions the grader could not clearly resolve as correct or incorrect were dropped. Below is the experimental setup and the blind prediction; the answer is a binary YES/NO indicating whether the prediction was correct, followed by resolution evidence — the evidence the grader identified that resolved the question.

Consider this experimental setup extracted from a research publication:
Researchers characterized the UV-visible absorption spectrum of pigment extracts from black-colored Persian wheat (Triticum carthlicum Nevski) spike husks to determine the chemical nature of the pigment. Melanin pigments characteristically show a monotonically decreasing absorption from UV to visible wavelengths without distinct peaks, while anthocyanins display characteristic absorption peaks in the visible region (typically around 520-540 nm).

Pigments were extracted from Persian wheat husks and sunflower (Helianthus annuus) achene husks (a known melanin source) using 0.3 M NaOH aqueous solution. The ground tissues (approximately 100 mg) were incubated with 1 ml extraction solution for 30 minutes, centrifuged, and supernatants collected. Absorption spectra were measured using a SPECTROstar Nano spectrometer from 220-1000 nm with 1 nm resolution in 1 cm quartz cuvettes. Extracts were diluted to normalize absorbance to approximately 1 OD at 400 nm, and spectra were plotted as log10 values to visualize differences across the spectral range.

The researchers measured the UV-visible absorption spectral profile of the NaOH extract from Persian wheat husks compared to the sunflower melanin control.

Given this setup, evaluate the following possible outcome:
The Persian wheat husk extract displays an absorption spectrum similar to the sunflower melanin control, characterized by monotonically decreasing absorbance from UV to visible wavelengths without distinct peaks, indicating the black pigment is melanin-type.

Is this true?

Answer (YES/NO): YES